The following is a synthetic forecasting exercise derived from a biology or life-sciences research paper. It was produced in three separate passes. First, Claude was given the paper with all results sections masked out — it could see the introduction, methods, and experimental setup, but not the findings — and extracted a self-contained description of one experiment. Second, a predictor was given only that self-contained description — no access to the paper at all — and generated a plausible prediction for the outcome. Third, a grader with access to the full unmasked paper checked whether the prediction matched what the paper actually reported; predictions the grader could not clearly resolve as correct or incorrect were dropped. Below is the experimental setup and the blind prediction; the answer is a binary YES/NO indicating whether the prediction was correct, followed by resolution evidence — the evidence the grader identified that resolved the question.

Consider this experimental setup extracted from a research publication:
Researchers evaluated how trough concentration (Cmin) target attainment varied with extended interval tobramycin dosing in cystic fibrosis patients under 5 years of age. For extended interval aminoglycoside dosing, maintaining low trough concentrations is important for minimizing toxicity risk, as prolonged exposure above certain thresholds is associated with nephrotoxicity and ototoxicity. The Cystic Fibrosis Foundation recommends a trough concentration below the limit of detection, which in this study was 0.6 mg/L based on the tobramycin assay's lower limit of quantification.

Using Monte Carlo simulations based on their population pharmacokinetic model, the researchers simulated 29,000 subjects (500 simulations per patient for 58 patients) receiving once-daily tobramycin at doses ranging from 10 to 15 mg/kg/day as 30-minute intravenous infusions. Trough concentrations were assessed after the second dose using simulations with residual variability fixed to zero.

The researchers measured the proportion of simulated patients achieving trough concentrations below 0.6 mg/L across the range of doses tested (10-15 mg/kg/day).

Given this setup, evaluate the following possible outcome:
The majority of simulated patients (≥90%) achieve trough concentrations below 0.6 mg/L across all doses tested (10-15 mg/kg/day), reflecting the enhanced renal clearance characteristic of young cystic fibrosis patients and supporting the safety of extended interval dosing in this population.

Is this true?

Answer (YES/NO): YES